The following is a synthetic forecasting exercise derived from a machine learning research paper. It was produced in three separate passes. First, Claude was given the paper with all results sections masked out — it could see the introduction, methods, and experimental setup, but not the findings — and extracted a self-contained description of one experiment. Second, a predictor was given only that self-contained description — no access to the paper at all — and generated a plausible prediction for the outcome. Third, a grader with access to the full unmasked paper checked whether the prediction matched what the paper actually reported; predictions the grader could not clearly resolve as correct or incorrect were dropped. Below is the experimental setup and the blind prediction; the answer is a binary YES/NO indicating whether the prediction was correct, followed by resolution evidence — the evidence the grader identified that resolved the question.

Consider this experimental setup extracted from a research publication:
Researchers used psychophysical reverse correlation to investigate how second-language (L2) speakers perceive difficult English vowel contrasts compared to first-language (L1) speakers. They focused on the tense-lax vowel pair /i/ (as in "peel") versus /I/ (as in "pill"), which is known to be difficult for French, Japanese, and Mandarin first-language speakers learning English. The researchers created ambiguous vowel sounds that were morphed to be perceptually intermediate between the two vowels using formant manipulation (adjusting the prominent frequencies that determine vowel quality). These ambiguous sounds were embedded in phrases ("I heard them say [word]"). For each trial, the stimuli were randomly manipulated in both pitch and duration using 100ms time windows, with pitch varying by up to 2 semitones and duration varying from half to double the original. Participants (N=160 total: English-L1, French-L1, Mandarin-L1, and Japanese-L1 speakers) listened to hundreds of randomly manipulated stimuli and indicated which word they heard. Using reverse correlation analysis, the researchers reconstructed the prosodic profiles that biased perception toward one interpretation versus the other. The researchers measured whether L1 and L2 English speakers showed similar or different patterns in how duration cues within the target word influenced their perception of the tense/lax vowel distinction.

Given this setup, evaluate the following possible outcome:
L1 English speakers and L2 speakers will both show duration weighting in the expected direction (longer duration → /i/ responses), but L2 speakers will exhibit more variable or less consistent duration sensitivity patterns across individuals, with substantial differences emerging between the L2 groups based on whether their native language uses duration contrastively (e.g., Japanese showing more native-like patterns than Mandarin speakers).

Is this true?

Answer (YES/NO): NO